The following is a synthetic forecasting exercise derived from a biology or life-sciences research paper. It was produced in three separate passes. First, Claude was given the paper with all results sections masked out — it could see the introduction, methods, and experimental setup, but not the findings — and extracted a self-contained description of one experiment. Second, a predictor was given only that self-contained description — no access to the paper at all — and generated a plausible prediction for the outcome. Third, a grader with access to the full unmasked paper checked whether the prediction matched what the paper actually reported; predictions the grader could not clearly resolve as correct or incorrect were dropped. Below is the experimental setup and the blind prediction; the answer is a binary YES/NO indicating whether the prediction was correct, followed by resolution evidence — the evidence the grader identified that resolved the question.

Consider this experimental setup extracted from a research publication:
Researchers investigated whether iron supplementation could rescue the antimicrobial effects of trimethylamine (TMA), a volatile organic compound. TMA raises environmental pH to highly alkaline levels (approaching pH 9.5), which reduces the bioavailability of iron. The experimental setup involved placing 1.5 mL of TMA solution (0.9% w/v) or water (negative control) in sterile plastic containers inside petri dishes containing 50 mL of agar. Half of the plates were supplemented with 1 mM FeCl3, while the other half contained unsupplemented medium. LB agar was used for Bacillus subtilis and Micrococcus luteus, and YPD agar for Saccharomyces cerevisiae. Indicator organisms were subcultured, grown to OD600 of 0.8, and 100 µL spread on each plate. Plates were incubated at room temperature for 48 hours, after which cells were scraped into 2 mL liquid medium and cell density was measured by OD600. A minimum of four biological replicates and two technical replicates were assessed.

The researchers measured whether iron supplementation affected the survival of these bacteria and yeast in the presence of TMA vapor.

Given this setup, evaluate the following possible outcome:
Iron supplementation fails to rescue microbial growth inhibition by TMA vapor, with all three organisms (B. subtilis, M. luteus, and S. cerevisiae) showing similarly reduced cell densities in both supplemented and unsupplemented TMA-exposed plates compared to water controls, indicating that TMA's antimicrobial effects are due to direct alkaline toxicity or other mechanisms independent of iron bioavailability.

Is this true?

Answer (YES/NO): NO